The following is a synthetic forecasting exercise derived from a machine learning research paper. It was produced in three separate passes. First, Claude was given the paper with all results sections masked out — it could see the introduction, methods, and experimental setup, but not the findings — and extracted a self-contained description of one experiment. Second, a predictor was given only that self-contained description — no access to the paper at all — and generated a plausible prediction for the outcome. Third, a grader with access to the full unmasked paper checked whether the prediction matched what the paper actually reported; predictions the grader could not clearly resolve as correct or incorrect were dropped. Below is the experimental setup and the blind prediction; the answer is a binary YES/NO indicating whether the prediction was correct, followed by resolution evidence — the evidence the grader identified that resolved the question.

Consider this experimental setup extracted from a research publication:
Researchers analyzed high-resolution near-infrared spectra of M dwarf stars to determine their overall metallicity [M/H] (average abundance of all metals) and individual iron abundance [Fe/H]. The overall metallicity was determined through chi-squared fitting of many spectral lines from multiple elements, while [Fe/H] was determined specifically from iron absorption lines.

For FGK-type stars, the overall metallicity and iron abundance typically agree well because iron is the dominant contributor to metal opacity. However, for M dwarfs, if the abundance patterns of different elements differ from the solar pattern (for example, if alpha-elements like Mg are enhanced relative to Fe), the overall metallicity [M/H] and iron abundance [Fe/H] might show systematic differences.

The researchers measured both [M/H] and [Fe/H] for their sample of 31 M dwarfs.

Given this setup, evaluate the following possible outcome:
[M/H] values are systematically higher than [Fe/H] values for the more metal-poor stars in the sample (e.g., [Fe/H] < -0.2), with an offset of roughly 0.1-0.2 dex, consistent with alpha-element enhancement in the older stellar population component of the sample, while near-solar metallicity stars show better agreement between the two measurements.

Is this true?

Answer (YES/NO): NO